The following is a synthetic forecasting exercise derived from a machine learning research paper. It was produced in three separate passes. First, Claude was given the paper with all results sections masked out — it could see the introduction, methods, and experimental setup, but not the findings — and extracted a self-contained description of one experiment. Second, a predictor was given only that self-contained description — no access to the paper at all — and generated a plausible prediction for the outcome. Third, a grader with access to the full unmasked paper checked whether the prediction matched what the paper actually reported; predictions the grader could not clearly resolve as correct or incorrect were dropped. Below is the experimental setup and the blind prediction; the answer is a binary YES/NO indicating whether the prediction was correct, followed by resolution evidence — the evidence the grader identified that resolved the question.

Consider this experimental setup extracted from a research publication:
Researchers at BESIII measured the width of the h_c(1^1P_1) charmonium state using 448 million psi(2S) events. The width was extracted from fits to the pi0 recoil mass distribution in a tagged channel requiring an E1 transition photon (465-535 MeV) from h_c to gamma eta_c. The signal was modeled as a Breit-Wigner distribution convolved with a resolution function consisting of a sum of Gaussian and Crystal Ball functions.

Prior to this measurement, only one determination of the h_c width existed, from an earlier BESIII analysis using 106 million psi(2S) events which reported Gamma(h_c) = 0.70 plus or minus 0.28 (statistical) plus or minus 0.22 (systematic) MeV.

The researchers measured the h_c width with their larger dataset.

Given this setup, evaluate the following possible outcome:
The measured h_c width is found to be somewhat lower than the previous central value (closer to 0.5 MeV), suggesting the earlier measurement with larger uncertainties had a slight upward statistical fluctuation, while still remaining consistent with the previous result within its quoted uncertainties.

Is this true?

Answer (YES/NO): NO